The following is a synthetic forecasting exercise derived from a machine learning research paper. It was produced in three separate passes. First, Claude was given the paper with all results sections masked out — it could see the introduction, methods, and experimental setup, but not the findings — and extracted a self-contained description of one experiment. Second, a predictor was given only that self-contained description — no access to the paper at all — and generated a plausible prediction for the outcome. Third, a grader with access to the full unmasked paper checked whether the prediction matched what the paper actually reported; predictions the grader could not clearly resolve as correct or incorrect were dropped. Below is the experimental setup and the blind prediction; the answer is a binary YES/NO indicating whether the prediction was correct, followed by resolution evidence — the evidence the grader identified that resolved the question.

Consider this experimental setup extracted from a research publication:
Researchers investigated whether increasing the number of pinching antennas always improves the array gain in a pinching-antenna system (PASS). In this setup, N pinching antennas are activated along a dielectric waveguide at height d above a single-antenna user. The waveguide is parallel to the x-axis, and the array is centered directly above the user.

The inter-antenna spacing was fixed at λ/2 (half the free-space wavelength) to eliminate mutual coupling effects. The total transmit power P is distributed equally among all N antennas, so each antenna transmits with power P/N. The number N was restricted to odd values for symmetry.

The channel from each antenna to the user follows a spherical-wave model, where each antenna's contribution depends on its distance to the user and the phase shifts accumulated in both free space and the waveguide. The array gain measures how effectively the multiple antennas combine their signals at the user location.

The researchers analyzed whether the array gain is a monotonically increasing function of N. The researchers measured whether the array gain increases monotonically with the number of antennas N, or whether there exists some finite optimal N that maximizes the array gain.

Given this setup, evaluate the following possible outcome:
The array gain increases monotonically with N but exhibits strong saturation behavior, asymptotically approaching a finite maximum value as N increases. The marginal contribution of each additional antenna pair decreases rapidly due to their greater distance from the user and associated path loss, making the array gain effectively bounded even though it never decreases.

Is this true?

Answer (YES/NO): NO